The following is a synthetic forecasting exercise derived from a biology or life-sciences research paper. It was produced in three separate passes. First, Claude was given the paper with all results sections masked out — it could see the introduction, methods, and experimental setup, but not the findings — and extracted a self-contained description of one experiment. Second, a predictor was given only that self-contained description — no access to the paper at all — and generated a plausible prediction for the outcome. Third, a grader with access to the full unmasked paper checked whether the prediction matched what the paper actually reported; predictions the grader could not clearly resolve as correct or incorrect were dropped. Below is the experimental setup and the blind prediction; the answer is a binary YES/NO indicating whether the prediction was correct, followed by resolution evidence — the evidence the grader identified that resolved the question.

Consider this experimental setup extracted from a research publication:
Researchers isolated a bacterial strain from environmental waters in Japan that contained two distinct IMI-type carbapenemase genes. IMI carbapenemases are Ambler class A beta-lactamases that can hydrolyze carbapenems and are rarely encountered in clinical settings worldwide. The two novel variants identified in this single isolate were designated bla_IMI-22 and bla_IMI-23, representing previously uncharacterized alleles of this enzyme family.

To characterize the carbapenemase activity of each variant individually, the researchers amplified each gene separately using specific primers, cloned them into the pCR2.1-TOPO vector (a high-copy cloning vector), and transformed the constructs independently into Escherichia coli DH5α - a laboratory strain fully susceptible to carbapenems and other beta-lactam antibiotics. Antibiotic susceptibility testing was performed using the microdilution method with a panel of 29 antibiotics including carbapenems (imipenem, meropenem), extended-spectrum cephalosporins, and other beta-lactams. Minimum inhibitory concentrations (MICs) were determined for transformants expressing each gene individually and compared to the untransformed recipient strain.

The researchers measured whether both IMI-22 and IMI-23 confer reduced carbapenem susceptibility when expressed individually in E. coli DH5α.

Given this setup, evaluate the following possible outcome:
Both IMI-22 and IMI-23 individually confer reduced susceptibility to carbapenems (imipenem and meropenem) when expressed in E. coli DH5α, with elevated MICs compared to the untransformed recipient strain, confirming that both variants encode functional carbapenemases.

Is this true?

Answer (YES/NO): NO